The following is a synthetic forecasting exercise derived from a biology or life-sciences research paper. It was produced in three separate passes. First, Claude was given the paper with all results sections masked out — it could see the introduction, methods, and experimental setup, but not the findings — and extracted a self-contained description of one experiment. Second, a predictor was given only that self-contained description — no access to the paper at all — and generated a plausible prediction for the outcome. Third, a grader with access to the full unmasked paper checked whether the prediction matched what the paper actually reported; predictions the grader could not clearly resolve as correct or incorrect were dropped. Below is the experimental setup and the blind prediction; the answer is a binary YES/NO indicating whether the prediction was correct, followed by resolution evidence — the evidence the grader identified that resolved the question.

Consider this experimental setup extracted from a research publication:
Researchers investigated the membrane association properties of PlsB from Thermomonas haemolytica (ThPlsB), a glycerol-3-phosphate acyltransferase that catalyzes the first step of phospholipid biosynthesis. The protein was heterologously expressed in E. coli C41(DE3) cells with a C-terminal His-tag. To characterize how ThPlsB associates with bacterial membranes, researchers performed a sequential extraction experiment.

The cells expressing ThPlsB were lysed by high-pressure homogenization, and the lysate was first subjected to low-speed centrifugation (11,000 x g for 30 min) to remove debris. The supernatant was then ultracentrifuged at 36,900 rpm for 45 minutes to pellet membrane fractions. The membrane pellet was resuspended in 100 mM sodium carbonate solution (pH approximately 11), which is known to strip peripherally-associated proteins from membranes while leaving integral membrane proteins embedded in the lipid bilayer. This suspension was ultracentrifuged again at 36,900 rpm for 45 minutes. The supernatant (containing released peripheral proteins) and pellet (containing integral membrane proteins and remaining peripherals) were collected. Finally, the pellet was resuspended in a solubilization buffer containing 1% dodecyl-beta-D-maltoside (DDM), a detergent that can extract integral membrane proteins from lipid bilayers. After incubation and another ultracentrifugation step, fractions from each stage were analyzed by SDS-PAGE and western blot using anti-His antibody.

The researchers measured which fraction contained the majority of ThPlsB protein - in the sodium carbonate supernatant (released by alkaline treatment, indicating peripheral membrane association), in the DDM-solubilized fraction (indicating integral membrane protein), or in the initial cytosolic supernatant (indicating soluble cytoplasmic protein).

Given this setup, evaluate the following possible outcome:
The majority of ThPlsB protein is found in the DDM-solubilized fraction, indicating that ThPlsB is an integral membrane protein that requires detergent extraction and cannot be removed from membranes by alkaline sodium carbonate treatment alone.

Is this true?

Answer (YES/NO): NO